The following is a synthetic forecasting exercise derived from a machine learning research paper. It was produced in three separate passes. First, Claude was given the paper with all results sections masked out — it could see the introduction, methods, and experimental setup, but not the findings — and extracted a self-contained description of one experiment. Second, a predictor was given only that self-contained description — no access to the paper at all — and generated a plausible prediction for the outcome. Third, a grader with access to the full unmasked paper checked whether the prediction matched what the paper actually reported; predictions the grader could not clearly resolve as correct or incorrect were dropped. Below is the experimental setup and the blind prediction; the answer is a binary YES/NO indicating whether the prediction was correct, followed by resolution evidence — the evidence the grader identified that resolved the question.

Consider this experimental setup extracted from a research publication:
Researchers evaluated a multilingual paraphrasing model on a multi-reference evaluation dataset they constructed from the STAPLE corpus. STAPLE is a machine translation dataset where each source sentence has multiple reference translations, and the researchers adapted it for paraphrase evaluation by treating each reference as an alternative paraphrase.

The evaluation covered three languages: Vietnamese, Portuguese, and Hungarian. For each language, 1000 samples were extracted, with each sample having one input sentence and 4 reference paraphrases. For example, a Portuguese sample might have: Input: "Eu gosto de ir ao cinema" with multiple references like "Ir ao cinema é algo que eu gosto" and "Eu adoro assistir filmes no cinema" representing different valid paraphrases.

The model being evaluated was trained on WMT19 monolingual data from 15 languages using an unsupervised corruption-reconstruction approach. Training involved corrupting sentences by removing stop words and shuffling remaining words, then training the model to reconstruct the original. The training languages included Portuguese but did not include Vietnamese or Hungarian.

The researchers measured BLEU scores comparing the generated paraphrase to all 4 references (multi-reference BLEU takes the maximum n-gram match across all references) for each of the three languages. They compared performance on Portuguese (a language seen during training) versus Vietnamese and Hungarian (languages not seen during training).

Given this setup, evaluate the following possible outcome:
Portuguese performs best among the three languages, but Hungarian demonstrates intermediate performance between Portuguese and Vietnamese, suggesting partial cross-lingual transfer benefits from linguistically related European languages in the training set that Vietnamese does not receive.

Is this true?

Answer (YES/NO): NO